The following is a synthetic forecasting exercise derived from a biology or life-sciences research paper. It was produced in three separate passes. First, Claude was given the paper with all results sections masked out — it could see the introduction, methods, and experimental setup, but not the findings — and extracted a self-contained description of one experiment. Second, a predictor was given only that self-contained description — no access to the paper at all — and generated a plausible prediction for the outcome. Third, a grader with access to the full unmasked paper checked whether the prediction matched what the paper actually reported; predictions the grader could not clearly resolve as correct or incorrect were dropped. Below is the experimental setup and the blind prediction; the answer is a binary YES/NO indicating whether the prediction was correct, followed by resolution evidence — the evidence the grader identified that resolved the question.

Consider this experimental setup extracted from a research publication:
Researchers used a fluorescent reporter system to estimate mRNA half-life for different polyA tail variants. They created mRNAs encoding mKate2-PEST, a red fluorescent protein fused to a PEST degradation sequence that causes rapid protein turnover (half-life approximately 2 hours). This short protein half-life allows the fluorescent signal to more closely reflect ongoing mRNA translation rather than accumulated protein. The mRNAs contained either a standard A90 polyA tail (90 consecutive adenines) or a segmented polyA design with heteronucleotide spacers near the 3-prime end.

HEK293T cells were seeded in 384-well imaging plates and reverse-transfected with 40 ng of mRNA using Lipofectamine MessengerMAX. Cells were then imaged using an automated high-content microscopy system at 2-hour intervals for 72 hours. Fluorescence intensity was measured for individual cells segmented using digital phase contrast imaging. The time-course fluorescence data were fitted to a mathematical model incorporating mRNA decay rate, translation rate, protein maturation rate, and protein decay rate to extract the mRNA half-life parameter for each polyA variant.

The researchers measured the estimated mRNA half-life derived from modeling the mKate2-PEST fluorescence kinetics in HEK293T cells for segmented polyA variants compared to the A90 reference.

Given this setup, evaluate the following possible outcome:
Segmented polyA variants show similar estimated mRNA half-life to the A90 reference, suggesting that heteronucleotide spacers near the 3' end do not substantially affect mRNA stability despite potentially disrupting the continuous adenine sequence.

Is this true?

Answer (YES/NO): YES